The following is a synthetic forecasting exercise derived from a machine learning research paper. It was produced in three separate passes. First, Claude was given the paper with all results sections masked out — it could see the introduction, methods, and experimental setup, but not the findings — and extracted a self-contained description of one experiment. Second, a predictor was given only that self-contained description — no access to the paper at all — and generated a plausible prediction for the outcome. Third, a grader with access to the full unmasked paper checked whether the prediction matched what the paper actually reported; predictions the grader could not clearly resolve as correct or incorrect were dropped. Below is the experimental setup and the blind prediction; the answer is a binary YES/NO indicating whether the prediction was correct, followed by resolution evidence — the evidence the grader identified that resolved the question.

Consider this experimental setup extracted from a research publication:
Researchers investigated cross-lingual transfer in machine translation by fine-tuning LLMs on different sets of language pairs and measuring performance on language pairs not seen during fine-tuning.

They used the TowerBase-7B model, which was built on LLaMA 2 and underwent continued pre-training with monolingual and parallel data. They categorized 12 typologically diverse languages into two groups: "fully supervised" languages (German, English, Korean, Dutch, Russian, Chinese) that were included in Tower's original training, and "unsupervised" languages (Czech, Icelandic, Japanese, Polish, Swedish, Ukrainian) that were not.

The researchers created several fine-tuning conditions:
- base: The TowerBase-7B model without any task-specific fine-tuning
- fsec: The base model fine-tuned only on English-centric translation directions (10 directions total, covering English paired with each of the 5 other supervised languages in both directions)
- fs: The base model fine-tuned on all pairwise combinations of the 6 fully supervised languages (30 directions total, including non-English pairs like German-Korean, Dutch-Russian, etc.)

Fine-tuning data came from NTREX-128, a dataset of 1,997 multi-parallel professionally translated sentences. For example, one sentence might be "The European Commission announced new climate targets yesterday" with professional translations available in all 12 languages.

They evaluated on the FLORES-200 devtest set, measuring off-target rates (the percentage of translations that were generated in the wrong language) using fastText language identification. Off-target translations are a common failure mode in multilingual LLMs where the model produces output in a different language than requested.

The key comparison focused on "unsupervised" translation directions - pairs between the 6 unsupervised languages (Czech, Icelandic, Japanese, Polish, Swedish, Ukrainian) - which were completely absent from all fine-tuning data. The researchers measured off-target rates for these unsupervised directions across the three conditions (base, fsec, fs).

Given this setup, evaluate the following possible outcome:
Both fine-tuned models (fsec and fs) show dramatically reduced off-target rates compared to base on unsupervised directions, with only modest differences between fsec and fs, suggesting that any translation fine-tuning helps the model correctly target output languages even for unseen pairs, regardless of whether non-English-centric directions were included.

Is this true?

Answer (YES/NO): NO